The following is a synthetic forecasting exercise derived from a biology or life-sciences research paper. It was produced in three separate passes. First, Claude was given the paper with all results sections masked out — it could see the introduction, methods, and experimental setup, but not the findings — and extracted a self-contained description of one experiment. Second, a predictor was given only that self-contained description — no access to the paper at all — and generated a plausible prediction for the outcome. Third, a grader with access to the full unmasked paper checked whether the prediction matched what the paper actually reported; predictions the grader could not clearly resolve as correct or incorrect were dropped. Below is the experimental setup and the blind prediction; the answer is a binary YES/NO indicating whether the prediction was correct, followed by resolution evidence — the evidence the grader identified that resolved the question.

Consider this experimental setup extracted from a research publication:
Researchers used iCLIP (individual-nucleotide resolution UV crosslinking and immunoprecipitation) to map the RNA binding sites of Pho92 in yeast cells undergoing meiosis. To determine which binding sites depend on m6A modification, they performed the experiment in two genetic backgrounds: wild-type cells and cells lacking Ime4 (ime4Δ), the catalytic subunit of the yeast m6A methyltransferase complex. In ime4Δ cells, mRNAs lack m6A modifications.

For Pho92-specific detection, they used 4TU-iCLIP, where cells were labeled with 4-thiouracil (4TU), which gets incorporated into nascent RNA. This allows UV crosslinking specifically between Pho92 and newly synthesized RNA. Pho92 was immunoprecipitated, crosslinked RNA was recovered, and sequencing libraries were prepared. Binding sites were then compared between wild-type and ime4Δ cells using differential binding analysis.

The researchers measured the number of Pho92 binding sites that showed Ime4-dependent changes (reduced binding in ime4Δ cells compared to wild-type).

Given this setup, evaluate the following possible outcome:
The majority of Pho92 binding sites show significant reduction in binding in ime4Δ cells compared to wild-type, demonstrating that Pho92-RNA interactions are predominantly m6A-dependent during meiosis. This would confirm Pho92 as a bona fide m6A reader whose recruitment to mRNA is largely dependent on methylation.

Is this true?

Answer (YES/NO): NO